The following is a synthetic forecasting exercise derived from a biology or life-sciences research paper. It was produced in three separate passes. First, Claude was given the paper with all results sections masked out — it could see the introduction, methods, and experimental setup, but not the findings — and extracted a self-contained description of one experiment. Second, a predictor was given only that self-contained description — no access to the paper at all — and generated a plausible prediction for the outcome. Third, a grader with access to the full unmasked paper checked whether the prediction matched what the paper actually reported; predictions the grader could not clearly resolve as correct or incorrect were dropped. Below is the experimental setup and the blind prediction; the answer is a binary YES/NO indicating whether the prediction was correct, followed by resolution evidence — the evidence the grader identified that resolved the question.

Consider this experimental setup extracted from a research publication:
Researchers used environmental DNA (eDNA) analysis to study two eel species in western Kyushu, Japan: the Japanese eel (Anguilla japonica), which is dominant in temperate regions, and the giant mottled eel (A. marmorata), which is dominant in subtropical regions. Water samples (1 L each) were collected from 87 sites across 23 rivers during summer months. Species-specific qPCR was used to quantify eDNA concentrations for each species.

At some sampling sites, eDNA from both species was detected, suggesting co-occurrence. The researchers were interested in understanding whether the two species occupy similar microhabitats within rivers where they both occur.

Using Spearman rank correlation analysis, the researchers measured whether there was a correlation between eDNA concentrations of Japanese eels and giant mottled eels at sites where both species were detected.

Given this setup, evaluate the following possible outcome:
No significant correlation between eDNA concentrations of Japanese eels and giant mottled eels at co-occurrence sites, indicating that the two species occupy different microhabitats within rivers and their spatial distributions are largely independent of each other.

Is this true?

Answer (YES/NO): YES